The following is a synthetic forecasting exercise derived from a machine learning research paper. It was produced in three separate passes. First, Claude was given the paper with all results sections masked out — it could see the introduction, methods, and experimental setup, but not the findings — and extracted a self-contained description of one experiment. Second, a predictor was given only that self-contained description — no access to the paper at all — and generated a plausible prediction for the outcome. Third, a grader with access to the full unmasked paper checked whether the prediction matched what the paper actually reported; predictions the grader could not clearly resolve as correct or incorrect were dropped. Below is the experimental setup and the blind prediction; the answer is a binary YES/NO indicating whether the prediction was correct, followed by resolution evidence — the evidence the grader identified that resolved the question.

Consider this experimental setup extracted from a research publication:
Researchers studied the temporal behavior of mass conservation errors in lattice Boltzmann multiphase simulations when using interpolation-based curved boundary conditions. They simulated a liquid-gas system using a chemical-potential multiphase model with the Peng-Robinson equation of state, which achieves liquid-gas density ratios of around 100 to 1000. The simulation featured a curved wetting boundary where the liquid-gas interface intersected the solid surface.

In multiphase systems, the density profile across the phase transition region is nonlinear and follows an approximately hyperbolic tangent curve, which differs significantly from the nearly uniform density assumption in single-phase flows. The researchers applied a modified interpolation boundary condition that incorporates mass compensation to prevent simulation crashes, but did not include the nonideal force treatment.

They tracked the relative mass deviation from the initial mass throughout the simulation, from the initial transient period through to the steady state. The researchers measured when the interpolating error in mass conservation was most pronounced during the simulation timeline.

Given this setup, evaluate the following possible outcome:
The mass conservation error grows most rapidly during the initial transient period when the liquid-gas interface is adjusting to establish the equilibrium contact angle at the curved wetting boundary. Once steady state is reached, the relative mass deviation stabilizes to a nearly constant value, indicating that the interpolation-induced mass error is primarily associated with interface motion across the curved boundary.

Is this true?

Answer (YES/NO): NO